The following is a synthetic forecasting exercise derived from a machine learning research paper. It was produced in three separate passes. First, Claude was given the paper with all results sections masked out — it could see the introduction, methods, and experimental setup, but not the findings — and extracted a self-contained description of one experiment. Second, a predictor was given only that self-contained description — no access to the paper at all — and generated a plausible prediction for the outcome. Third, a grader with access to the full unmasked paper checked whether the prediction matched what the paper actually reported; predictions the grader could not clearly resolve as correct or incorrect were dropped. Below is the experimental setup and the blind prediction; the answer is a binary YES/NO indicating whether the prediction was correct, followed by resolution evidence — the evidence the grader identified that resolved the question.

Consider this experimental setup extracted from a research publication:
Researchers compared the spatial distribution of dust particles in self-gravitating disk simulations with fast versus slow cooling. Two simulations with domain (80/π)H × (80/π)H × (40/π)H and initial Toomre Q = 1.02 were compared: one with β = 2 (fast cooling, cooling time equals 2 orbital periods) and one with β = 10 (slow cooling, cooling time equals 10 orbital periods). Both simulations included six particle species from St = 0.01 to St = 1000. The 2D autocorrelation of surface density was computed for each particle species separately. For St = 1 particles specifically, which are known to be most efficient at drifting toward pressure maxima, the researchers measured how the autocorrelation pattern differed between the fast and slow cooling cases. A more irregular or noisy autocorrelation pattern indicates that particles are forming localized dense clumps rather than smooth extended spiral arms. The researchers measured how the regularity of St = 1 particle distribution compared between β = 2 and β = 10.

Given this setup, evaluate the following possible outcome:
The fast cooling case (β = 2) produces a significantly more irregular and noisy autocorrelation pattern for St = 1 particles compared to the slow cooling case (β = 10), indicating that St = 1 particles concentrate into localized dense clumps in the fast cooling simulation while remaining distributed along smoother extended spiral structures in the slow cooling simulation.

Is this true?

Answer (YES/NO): NO